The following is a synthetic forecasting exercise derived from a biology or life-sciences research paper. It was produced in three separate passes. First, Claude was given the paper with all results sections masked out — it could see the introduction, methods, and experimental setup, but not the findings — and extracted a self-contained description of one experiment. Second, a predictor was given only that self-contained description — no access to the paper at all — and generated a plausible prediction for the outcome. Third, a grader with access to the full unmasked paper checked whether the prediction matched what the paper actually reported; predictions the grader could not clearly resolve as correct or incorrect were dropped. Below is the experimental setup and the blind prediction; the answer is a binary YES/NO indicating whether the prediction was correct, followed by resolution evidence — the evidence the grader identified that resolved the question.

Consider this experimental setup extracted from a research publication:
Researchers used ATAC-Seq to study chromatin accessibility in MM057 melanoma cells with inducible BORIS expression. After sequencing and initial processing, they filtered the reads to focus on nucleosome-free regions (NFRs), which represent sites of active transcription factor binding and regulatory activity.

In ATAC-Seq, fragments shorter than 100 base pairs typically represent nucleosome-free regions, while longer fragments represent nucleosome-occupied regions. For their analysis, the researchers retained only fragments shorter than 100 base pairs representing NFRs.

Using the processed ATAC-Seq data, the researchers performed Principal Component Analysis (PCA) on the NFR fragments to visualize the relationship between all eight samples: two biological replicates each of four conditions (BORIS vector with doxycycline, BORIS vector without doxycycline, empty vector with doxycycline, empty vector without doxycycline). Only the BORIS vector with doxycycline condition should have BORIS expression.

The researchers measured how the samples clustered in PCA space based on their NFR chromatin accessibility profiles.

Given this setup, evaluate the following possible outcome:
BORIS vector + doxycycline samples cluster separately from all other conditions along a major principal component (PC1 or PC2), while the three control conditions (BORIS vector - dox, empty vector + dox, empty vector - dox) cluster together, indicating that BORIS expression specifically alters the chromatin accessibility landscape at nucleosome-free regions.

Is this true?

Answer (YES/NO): YES